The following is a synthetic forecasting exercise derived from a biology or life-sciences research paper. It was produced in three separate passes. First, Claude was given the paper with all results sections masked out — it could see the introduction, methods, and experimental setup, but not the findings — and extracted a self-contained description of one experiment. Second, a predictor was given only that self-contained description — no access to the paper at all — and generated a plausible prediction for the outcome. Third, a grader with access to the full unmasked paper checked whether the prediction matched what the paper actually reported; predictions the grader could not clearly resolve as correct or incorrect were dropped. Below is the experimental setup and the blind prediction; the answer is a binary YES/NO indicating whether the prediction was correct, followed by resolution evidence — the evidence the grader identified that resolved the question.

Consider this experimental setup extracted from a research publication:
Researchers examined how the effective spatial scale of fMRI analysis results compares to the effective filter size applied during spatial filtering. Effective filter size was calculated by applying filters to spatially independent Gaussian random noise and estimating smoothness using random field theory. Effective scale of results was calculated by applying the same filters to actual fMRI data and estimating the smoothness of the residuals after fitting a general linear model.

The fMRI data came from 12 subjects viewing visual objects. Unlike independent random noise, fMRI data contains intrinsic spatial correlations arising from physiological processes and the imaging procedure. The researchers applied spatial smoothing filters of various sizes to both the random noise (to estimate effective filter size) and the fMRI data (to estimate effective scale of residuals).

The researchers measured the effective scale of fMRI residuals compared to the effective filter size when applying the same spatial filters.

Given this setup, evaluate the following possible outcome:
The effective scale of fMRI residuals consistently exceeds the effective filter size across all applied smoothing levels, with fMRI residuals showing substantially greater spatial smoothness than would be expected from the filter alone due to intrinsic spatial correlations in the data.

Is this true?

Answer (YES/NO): YES